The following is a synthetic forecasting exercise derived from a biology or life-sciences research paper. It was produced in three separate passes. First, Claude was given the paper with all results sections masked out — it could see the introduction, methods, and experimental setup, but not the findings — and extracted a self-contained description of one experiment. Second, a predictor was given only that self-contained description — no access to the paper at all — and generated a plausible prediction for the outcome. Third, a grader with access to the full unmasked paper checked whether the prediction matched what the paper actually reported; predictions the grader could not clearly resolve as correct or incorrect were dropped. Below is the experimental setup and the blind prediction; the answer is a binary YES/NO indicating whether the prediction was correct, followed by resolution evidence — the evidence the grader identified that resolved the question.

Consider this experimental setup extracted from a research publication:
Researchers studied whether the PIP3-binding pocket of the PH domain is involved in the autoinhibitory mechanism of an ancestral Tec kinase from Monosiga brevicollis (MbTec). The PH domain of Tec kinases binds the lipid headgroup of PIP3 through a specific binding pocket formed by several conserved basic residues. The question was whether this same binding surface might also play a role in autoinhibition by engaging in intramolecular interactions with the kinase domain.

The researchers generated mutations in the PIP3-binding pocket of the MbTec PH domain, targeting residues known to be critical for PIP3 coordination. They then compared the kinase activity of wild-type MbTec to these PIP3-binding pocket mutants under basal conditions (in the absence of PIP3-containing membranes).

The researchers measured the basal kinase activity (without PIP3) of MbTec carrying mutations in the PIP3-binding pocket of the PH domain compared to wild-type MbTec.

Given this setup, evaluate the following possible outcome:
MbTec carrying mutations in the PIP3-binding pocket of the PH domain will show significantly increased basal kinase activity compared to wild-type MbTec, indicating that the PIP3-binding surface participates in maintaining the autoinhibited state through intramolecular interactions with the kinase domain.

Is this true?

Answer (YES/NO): YES